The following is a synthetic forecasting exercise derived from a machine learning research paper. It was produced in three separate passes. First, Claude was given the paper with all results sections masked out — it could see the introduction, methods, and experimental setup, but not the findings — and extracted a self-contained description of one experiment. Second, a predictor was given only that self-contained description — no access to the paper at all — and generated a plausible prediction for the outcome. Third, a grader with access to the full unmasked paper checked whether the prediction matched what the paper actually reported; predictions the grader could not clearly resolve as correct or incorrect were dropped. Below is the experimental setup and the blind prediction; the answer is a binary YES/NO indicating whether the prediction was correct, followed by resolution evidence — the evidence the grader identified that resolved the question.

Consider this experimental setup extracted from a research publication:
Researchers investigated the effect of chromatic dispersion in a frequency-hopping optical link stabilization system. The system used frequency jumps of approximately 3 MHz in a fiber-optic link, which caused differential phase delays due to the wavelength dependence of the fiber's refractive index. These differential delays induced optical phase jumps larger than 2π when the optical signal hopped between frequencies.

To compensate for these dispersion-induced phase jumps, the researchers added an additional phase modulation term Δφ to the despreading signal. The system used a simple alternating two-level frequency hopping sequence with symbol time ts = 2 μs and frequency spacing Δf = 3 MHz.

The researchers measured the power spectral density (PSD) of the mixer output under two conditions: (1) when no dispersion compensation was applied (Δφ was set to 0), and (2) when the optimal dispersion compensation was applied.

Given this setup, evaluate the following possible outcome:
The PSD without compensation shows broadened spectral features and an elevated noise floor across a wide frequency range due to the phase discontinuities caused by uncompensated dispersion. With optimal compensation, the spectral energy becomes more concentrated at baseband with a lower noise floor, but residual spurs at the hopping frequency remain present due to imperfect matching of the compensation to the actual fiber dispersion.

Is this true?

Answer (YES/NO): NO